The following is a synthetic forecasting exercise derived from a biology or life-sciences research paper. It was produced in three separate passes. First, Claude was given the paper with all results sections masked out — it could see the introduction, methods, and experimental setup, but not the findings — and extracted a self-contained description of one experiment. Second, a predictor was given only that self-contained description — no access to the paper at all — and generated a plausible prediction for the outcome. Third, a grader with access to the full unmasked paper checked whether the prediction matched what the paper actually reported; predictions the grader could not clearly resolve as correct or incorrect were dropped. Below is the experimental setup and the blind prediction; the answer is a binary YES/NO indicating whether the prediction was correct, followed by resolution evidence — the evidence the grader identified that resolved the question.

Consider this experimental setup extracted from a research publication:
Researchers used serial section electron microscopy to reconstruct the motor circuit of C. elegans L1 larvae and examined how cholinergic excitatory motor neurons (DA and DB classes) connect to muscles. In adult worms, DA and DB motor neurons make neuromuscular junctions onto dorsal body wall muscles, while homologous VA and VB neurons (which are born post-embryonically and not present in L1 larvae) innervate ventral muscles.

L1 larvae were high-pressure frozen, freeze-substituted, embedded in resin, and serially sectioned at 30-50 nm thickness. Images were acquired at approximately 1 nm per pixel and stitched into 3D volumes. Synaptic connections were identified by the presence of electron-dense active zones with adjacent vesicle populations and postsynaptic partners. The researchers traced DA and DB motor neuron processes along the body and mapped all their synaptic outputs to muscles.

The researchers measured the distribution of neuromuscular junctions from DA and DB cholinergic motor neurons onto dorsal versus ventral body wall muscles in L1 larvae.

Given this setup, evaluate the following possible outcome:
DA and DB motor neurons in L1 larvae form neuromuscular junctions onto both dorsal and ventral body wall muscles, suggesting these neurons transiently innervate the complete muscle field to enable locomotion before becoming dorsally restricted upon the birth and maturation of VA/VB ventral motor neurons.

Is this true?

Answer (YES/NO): NO